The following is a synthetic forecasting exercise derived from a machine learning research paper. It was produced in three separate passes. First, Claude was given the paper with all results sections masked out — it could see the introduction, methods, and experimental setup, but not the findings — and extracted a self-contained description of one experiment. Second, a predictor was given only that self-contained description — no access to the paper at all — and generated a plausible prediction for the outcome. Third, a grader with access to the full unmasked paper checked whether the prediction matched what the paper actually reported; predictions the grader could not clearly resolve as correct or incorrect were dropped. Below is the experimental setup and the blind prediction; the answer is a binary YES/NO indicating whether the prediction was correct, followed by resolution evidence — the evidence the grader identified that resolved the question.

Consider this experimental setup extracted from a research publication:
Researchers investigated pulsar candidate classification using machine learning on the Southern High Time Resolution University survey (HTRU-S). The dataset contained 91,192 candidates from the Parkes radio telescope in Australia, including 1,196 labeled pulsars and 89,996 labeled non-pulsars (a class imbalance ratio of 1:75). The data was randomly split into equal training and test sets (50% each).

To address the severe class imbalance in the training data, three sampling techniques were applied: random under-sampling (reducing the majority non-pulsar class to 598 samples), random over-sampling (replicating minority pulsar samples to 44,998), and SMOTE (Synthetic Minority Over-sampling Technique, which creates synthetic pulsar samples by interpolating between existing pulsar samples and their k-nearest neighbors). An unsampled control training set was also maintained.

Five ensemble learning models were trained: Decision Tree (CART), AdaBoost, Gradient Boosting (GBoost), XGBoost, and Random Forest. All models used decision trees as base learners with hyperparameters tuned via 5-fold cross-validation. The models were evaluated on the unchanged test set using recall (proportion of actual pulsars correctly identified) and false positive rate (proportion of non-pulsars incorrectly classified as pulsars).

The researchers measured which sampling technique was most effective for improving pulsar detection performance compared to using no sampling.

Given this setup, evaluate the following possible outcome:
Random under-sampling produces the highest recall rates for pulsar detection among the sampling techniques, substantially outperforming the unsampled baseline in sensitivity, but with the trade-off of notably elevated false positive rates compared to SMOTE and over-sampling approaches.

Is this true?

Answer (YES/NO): NO